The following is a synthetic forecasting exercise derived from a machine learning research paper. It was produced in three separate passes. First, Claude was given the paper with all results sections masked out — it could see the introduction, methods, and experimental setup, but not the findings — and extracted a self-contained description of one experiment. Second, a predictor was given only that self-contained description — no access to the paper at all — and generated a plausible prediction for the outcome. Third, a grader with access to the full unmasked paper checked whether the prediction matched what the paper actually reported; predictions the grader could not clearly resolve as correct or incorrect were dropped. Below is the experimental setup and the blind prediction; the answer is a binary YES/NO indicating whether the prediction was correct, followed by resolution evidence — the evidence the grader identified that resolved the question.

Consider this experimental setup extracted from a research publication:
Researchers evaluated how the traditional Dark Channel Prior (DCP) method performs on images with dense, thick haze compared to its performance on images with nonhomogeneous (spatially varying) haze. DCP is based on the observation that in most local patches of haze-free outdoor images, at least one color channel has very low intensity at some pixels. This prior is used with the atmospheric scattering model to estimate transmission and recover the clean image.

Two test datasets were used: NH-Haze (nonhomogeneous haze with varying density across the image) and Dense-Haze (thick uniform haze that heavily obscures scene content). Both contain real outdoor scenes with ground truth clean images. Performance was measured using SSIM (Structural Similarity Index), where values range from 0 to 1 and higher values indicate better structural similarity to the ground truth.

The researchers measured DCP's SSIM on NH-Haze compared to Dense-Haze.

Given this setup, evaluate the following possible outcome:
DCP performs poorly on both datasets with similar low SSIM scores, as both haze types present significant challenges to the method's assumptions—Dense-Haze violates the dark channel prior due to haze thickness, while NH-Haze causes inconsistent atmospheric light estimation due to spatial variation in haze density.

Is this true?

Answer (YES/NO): NO